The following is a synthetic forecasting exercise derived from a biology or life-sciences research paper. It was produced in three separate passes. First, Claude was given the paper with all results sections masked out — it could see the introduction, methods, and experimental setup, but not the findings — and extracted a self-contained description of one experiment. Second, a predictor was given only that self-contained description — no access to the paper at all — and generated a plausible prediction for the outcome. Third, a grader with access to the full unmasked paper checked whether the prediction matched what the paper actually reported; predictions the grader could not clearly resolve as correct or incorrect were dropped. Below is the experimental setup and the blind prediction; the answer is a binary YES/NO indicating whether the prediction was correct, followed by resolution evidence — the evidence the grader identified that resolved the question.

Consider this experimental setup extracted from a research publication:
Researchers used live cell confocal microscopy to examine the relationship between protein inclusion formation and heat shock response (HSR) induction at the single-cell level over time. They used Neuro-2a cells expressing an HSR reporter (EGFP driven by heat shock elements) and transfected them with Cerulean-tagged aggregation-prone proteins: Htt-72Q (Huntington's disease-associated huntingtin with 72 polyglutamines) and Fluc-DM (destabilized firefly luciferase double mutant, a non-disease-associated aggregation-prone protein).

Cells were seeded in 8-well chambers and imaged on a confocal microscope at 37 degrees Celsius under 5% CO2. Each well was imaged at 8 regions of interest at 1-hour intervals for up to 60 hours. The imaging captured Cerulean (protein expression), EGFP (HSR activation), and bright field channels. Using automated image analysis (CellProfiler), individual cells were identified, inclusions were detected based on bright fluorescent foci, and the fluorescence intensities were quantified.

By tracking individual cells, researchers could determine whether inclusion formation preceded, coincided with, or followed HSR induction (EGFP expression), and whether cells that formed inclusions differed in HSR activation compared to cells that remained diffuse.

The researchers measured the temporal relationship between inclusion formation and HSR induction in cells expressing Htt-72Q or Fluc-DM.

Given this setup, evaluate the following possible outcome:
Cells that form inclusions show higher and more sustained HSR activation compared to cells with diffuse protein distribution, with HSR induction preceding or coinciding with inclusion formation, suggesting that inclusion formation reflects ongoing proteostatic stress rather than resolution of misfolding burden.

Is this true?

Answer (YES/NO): NO